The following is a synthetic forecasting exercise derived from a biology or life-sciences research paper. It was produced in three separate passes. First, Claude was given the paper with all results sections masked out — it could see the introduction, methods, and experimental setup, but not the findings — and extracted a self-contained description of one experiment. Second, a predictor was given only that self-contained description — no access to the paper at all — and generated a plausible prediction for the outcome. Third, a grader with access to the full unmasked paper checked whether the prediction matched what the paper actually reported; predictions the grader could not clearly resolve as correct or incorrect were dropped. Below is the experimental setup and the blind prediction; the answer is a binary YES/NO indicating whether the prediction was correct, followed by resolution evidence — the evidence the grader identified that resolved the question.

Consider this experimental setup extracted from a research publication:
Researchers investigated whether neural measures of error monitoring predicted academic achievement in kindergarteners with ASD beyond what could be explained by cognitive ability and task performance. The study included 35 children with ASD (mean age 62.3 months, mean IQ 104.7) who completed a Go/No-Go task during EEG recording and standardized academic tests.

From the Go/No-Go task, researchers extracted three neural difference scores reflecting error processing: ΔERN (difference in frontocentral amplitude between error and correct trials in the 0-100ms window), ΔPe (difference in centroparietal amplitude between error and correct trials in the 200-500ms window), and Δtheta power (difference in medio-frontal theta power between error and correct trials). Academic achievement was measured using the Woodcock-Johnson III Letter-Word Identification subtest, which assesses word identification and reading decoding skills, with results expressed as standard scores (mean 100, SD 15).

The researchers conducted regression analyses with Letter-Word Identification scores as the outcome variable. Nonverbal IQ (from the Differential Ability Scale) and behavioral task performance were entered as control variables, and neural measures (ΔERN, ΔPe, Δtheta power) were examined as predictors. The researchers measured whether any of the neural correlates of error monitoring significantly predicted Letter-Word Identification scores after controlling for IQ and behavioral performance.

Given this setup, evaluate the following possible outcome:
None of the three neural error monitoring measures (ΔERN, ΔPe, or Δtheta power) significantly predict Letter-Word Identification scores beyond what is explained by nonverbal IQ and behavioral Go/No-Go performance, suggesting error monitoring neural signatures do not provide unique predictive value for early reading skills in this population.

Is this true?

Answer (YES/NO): YES